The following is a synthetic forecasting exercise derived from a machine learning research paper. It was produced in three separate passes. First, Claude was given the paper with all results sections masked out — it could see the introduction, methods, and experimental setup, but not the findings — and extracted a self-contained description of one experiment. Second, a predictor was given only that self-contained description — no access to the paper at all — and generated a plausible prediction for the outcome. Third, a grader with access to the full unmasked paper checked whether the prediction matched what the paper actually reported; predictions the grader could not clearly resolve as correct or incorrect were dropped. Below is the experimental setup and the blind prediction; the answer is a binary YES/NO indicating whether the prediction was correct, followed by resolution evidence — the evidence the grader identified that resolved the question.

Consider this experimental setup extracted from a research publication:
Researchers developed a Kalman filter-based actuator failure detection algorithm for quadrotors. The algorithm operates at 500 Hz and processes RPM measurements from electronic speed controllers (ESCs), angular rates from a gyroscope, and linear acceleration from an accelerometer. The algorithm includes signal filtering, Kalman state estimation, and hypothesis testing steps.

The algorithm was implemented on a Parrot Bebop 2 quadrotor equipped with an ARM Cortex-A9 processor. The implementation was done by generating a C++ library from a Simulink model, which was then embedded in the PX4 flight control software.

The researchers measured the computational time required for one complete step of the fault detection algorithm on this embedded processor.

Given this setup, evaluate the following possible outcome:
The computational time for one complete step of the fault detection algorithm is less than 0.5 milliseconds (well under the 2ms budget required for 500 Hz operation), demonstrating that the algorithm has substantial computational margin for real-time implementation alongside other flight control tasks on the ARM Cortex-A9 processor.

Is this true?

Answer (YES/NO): YES